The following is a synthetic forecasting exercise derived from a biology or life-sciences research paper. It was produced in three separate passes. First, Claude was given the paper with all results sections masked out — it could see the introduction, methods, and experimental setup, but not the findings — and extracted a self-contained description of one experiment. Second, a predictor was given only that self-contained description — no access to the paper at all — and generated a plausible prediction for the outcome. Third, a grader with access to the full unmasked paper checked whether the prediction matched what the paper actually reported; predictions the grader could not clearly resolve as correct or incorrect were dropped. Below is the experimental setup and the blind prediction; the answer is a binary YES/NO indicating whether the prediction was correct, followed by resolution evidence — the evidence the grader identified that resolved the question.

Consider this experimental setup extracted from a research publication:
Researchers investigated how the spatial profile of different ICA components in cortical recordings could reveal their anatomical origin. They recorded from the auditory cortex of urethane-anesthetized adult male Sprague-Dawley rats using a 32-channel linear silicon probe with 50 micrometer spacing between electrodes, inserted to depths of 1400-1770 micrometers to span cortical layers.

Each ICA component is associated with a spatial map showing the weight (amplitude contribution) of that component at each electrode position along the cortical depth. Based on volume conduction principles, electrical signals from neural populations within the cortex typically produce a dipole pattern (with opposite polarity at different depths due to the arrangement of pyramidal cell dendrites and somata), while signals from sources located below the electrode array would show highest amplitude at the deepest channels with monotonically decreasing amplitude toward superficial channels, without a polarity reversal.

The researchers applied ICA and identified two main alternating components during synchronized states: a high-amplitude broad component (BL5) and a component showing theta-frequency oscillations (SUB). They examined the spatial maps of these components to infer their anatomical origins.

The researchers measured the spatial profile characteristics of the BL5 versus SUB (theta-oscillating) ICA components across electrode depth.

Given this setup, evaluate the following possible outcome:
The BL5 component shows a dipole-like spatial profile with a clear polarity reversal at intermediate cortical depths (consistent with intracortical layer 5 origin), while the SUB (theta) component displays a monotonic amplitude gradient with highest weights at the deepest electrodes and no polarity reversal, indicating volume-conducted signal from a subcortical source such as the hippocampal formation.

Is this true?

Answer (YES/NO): YES